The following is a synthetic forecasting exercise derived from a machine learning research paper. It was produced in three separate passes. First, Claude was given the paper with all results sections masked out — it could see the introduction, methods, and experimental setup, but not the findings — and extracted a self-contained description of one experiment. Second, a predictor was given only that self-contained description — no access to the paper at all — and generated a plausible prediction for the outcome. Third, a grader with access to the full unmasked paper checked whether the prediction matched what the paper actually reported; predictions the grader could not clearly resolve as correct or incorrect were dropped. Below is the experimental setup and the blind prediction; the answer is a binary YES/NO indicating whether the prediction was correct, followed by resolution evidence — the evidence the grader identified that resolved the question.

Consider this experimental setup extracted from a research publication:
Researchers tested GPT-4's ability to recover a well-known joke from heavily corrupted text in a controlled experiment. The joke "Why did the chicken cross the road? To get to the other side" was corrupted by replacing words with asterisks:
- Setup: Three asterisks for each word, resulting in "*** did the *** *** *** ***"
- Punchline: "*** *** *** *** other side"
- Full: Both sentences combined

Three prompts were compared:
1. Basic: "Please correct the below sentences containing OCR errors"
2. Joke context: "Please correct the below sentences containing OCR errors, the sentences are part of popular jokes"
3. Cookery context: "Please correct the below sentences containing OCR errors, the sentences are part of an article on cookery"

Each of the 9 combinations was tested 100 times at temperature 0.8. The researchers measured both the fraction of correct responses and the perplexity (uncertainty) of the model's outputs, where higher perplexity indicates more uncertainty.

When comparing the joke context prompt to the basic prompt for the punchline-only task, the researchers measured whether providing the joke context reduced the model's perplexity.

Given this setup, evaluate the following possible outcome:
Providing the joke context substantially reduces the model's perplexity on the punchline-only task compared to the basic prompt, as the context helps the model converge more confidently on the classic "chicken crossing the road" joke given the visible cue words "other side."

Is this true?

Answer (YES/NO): YES